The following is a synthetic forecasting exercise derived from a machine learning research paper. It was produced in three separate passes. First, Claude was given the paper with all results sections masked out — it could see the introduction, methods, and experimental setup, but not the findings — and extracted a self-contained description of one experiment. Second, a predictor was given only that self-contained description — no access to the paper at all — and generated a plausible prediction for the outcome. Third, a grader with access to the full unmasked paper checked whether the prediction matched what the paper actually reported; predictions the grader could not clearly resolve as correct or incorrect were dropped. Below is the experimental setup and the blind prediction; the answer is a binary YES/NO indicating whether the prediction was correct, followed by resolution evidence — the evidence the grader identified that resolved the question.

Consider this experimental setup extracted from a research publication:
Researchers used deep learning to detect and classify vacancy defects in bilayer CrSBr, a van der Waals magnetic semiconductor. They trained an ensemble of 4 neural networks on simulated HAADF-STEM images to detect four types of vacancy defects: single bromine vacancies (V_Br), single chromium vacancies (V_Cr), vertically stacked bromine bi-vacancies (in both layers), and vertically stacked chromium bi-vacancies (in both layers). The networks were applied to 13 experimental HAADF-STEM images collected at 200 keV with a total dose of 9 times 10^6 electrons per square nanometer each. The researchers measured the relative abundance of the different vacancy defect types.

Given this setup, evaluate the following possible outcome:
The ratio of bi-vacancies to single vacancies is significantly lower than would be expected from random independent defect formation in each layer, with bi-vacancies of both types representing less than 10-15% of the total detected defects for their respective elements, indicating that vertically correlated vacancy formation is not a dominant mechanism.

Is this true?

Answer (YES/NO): NO